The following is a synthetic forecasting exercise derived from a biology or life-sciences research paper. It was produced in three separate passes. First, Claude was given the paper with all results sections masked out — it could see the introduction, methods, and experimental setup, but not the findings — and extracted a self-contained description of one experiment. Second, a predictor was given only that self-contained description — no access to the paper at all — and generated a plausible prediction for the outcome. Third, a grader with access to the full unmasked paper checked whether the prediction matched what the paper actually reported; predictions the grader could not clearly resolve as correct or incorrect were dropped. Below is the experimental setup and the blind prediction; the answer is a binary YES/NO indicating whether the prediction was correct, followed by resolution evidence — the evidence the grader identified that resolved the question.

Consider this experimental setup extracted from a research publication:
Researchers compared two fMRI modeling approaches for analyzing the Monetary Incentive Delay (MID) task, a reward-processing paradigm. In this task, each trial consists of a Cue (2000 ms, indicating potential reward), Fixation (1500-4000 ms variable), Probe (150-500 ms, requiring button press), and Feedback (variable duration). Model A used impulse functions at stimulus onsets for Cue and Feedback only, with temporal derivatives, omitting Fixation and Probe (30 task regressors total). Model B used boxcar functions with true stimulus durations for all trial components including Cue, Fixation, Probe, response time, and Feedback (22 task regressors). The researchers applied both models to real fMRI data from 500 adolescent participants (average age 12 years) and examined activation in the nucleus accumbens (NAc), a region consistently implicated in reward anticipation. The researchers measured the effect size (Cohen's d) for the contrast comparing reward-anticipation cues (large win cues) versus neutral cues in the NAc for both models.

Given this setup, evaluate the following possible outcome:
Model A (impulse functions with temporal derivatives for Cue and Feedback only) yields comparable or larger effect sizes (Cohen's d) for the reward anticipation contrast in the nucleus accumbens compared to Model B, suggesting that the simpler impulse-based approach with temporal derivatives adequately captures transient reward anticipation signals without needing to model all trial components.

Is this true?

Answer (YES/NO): NO